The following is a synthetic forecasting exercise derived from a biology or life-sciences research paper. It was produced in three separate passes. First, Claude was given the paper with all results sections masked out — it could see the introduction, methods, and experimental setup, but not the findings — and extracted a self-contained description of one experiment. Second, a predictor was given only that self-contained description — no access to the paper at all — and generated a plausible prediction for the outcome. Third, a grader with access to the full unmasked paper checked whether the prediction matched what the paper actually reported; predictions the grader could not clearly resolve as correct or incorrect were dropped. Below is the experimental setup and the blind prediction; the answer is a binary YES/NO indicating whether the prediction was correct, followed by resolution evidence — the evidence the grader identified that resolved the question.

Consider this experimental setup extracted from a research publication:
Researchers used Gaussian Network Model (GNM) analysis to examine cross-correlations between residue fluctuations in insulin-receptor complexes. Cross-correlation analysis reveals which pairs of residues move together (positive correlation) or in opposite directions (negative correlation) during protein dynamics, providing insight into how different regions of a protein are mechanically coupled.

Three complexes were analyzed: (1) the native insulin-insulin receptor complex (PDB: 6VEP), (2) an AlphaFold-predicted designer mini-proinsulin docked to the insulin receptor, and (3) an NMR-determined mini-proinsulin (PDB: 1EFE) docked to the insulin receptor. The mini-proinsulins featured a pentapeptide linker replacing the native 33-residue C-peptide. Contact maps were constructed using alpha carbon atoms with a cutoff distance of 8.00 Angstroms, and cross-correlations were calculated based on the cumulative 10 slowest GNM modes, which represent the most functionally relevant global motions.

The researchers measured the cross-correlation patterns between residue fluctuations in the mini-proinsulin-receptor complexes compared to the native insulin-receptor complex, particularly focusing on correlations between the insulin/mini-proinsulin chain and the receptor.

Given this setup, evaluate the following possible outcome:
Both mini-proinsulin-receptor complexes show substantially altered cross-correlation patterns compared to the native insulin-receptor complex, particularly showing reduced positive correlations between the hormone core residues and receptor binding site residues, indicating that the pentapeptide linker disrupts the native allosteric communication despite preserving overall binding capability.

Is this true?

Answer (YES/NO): NO